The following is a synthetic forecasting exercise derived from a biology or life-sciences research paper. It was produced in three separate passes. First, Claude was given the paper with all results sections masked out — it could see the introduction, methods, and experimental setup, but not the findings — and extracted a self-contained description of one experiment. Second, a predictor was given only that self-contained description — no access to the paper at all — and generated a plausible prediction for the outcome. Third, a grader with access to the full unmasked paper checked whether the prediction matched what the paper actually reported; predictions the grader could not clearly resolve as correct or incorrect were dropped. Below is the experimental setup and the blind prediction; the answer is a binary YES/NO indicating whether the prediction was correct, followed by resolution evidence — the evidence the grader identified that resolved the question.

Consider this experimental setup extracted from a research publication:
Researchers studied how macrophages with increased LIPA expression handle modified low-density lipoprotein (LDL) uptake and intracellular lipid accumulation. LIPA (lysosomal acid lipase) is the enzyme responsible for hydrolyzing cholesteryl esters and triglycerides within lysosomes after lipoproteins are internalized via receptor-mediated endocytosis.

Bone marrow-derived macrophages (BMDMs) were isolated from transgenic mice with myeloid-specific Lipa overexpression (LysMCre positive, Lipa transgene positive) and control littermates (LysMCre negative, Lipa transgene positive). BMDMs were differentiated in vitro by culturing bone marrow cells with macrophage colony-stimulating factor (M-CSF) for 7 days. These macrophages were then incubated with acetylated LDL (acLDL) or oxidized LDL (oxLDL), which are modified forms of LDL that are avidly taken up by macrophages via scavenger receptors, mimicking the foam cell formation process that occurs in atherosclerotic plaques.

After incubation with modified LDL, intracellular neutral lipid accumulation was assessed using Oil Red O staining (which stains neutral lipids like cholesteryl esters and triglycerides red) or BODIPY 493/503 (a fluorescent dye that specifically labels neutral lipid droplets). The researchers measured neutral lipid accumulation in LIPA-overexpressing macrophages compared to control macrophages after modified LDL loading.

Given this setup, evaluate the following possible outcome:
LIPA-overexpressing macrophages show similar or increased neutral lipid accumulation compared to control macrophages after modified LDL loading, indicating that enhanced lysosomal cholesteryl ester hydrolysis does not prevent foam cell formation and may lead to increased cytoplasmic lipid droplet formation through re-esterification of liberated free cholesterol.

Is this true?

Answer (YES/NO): NO